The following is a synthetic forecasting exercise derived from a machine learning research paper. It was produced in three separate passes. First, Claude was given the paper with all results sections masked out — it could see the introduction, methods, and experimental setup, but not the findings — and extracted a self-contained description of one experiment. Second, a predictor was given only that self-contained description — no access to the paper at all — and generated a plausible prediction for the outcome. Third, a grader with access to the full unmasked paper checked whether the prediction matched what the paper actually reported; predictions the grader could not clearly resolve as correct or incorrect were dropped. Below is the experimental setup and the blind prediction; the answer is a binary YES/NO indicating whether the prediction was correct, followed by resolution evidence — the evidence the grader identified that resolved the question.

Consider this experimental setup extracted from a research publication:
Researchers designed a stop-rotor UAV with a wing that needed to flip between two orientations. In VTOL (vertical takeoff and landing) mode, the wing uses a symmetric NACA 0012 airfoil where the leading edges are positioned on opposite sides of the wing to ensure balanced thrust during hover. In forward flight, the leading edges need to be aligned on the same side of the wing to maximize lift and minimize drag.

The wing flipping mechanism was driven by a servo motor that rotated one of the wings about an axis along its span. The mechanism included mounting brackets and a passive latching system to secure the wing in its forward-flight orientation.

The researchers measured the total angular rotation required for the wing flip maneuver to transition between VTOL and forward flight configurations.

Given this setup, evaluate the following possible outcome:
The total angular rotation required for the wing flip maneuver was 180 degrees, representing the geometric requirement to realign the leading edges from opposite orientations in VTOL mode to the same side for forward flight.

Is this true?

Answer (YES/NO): NO